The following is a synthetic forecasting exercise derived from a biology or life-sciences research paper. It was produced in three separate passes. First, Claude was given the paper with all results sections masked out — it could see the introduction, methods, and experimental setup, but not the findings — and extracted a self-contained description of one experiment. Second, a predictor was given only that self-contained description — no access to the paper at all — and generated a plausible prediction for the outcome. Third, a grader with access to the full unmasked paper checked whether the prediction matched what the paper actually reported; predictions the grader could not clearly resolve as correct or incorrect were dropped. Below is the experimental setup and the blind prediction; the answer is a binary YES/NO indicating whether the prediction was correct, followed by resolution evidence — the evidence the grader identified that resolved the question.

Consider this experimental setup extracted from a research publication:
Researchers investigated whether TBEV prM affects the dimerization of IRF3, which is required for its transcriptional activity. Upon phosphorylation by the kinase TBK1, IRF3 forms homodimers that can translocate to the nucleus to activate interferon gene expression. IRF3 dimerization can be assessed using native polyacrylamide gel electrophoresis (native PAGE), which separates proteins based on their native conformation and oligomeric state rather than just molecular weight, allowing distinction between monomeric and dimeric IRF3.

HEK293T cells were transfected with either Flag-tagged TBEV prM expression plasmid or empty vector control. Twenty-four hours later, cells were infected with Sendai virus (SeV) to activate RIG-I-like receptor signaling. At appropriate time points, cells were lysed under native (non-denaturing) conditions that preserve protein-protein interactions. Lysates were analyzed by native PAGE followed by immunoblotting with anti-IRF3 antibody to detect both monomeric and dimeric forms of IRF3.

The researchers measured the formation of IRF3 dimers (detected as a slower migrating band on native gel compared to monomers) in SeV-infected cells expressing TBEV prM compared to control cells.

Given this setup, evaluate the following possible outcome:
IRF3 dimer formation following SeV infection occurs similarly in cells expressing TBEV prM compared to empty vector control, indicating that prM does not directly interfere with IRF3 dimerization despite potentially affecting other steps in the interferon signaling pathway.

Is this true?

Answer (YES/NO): NO